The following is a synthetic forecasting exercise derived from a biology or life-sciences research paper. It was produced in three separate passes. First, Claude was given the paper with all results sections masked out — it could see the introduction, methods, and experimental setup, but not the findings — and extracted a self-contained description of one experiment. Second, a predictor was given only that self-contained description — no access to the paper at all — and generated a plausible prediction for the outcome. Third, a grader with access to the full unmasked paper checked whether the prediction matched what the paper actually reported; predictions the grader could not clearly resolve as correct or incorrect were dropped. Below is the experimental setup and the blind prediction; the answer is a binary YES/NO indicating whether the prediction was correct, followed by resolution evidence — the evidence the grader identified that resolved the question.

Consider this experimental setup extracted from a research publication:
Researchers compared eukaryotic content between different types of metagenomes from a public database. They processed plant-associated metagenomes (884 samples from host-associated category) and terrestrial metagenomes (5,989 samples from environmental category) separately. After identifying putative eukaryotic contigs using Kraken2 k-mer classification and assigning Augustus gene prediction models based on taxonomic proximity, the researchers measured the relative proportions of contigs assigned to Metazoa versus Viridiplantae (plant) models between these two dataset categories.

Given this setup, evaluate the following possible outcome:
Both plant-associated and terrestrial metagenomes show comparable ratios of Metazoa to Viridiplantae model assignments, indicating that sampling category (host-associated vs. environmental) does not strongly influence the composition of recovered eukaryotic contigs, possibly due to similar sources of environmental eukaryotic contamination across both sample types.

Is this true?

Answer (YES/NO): NO